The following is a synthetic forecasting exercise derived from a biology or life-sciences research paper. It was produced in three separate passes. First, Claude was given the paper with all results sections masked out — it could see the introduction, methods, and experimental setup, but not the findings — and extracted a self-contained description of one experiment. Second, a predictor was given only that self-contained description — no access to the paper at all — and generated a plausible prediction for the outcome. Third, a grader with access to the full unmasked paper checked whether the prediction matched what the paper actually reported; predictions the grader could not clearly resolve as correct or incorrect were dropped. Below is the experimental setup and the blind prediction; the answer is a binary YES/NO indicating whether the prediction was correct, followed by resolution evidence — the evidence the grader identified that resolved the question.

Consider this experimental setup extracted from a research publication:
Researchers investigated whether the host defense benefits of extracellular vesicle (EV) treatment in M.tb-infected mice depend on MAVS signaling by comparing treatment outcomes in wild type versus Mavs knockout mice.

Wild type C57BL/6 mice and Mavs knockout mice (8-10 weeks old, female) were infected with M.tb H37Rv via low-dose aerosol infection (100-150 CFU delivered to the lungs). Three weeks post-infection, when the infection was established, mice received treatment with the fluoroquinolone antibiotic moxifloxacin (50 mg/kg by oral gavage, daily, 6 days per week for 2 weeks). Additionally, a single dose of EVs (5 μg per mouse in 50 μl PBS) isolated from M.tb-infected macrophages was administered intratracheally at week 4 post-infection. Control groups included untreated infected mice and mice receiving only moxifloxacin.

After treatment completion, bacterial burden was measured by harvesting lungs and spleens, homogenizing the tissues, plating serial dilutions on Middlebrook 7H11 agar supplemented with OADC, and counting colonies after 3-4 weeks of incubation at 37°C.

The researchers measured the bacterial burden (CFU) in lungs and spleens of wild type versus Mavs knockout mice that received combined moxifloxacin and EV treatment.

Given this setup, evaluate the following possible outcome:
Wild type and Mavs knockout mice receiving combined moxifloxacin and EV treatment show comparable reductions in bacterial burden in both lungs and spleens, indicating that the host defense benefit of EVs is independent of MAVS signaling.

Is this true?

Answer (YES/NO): NO